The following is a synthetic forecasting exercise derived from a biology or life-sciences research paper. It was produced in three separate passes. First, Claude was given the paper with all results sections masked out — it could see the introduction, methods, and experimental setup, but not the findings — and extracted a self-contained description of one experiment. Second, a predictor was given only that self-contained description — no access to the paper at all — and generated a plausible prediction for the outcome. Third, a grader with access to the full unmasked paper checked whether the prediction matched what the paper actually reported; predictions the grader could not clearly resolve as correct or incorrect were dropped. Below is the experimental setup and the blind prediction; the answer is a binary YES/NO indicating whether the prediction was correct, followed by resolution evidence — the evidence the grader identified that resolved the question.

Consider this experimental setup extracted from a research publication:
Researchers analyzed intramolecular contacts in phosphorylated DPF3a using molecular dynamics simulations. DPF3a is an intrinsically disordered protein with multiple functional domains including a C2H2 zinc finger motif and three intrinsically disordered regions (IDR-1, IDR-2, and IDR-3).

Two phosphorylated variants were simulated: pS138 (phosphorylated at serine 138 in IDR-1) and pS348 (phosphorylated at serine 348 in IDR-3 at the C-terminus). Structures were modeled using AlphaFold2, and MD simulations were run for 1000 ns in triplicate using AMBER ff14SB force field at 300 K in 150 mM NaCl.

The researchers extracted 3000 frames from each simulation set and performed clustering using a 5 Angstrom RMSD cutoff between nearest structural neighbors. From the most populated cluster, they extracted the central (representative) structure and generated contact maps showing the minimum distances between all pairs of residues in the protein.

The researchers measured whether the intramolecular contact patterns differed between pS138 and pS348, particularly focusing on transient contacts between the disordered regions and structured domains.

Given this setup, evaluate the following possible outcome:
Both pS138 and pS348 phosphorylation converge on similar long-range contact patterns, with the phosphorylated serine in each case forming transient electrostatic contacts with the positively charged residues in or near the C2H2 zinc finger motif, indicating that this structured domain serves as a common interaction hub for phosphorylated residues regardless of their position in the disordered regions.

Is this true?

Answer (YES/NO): NO